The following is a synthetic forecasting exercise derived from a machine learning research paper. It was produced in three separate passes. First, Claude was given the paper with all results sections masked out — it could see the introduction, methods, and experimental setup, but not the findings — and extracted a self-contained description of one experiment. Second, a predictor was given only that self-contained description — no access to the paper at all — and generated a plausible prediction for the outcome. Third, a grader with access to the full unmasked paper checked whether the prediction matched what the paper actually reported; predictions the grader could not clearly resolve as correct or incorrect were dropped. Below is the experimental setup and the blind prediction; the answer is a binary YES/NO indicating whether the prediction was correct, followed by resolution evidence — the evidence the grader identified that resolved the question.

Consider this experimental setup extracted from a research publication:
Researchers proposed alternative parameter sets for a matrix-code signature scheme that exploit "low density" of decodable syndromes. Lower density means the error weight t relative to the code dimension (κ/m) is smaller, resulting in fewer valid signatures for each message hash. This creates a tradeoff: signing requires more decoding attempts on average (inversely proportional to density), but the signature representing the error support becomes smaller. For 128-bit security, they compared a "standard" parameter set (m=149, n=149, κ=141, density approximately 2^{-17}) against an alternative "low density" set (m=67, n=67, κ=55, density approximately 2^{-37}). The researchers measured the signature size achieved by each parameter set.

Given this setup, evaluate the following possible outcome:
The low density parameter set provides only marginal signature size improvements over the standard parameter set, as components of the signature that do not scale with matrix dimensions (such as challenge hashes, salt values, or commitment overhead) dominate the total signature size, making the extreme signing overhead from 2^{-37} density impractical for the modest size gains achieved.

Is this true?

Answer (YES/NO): NO